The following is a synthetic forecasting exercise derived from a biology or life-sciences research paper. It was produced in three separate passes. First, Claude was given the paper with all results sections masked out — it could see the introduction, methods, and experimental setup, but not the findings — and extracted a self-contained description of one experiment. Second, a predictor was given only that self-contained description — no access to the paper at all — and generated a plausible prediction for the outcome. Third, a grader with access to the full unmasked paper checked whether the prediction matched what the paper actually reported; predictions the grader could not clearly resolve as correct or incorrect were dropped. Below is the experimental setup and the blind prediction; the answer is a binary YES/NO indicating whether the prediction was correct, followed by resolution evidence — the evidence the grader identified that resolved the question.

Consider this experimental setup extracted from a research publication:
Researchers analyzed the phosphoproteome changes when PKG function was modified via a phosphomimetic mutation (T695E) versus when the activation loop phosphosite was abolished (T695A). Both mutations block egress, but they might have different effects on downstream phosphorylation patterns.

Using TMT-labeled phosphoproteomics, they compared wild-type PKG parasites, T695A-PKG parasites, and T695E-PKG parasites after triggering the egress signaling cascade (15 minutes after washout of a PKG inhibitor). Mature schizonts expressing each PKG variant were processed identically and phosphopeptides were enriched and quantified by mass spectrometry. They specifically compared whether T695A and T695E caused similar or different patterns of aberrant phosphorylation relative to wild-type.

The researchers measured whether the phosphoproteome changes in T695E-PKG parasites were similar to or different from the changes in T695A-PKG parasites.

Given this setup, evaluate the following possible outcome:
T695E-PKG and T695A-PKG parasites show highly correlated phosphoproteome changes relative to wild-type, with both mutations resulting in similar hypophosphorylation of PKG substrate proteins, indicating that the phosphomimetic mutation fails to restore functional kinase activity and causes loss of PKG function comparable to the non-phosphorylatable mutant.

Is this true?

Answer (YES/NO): NO